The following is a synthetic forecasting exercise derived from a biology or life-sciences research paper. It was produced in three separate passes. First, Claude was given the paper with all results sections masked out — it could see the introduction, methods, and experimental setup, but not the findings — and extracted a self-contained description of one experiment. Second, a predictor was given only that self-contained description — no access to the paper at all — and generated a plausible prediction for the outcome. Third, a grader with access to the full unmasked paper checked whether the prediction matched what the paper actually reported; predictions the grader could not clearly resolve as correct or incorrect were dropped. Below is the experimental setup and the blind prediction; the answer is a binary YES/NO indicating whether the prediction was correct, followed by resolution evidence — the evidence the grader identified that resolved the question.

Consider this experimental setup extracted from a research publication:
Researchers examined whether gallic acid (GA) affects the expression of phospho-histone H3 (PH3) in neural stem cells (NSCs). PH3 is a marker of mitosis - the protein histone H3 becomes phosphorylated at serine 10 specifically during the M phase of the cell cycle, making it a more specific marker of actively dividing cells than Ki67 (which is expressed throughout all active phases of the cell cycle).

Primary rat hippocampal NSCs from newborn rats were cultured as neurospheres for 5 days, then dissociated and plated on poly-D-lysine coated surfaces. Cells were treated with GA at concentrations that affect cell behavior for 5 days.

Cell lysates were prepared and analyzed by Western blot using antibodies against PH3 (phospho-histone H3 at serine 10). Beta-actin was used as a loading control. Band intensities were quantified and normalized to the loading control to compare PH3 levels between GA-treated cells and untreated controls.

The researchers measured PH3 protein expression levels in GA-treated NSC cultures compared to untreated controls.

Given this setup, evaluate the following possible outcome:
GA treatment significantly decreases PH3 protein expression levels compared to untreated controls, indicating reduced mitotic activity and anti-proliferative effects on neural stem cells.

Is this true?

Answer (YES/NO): NO